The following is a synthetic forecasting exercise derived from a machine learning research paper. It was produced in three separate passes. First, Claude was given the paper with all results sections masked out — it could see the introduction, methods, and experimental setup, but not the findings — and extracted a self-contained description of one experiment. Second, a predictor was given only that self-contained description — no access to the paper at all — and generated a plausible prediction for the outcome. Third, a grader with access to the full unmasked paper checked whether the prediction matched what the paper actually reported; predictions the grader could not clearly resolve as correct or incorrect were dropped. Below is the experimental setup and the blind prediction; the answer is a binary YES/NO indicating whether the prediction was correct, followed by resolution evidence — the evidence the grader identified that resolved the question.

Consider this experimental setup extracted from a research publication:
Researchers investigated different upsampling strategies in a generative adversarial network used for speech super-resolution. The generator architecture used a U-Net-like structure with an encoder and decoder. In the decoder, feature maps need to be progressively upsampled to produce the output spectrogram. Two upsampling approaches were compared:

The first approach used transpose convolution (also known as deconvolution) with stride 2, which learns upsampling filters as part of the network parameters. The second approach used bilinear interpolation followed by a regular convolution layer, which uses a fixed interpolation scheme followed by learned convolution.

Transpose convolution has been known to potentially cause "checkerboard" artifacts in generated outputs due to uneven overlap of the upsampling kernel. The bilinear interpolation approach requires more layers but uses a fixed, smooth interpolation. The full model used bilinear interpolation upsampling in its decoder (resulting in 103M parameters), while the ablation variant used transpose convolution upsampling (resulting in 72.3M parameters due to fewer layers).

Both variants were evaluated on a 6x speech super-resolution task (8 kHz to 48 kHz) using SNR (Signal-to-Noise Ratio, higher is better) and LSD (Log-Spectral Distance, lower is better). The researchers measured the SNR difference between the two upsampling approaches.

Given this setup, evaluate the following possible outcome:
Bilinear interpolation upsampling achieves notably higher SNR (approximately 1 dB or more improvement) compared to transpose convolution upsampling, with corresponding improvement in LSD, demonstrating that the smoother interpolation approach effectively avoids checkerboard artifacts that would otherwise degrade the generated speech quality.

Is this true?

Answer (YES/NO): YES